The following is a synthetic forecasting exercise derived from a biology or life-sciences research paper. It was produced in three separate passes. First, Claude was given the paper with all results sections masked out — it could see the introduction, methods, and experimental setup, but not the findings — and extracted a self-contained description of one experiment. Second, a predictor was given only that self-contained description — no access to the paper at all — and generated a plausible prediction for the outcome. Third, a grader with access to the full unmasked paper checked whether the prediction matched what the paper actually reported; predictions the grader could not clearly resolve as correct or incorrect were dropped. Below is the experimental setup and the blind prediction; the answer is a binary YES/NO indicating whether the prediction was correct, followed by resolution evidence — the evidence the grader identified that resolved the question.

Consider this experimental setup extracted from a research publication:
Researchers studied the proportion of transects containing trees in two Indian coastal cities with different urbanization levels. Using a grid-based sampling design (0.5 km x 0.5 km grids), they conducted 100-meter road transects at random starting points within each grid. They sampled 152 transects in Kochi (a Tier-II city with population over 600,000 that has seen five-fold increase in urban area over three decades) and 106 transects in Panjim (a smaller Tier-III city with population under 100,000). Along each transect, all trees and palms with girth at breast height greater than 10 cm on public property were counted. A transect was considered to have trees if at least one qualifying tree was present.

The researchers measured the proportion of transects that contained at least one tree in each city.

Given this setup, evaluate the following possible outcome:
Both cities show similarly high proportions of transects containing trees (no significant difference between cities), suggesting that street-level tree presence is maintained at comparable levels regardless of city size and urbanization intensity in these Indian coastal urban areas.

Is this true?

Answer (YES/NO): NO